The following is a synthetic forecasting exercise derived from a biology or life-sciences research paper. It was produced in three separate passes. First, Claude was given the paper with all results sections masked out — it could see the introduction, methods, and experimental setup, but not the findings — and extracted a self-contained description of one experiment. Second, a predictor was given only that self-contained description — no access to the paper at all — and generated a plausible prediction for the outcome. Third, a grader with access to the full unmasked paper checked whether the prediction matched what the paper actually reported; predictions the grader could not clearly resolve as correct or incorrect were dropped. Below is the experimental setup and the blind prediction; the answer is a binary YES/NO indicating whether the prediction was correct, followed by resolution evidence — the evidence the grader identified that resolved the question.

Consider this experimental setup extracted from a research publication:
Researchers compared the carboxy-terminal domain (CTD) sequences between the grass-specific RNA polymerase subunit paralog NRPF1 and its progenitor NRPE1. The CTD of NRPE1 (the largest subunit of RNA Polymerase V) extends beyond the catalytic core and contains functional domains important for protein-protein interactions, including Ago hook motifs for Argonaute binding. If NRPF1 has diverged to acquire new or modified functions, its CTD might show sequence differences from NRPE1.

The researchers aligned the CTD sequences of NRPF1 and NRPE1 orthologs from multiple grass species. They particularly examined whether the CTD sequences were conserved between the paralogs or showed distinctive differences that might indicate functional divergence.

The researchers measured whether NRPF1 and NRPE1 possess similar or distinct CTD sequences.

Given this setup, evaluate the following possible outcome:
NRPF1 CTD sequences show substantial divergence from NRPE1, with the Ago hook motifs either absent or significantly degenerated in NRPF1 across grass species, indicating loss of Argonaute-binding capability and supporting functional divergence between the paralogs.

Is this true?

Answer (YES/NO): NO